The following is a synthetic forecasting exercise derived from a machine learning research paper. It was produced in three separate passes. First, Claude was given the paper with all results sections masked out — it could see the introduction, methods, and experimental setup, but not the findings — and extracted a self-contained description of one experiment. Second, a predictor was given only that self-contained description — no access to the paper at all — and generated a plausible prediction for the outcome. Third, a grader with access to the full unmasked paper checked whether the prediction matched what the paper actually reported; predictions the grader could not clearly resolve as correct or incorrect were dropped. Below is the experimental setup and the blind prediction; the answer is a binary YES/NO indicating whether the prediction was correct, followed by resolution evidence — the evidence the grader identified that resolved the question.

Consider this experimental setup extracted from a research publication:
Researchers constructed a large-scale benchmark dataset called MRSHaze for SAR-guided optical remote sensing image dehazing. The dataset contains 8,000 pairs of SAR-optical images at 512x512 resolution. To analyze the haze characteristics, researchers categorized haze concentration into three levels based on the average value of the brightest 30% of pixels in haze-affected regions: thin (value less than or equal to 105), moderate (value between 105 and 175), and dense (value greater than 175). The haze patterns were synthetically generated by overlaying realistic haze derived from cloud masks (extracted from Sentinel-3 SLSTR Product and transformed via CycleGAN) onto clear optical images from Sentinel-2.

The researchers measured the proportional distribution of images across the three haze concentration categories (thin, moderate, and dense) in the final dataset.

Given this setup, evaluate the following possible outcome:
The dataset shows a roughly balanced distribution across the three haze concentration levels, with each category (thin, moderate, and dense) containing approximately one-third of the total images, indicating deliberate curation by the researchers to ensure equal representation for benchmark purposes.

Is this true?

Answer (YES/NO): NO